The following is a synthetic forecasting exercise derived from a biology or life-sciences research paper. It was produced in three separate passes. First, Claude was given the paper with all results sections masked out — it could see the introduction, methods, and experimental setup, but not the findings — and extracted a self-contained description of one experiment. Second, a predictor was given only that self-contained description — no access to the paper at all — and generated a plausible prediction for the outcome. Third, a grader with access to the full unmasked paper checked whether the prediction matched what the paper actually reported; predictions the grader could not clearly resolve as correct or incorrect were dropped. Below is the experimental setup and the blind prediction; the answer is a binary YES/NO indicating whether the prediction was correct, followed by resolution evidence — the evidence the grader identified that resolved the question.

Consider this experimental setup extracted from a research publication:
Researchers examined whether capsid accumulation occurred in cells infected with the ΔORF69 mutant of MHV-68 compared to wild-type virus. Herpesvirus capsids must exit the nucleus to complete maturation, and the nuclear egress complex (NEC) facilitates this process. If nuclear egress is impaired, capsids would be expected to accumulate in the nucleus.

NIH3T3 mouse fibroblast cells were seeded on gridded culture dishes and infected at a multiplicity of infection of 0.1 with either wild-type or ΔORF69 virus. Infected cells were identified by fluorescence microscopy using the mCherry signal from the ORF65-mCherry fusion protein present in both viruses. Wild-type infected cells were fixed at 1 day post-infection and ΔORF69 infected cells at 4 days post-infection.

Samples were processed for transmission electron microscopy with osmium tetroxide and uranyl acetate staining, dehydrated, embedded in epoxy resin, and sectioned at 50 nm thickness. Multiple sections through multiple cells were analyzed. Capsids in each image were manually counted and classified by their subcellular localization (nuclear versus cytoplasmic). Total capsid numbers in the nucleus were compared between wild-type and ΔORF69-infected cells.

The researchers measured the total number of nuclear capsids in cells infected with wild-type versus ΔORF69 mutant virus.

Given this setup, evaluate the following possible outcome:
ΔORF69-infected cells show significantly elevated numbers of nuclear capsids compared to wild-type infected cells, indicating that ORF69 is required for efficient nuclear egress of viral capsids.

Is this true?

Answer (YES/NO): NO